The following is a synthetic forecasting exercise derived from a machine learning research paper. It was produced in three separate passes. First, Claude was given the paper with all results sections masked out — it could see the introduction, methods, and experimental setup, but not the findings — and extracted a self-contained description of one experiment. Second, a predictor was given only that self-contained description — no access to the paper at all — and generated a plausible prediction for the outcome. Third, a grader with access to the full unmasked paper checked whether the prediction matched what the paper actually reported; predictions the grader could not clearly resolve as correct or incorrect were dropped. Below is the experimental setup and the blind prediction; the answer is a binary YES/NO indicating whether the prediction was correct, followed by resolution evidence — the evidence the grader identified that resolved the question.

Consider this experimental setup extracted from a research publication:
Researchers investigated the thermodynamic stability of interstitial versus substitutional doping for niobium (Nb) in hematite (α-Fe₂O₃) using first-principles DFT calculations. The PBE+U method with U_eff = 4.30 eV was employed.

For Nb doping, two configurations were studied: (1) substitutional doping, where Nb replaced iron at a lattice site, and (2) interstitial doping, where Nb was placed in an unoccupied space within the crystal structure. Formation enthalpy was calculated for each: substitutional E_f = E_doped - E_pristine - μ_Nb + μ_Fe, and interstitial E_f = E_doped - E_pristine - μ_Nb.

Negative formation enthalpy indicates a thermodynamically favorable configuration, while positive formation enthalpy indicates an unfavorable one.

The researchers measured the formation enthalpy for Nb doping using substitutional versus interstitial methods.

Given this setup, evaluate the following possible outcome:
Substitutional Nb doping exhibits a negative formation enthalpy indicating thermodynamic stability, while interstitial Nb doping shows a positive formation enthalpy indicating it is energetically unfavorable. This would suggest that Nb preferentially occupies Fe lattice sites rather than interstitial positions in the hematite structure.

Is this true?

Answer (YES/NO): YES